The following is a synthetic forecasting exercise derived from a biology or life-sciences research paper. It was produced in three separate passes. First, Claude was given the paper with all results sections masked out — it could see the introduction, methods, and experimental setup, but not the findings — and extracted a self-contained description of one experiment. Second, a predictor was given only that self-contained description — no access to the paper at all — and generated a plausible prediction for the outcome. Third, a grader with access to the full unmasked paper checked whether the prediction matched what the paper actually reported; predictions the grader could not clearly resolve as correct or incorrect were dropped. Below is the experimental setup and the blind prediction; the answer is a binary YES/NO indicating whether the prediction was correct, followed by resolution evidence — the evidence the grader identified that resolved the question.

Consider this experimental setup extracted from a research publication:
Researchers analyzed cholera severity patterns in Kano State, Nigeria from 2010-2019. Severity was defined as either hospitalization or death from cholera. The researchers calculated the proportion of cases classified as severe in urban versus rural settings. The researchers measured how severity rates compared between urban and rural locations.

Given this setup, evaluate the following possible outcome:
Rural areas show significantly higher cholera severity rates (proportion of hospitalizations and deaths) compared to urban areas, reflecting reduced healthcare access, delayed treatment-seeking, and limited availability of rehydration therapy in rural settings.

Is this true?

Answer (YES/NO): NO